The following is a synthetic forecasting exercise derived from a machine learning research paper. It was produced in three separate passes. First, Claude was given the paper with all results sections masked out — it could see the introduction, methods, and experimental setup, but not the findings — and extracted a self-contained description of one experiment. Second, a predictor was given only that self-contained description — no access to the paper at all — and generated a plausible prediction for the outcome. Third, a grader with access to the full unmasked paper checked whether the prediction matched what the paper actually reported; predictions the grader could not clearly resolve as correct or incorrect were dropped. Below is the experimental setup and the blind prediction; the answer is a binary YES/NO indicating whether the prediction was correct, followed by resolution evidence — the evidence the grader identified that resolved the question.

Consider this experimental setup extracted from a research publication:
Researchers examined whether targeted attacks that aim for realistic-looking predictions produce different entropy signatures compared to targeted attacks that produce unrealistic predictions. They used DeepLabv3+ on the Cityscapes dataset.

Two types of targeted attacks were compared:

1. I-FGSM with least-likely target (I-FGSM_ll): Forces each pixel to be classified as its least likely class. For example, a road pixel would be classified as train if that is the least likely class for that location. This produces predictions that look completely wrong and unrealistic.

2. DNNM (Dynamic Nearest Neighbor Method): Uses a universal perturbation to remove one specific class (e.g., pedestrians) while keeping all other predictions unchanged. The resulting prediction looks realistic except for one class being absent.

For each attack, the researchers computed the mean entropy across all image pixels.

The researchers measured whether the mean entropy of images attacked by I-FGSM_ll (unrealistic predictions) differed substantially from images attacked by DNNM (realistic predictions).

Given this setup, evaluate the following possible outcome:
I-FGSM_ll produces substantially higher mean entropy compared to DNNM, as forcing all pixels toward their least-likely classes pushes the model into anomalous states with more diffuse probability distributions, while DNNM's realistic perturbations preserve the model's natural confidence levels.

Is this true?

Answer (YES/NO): YES